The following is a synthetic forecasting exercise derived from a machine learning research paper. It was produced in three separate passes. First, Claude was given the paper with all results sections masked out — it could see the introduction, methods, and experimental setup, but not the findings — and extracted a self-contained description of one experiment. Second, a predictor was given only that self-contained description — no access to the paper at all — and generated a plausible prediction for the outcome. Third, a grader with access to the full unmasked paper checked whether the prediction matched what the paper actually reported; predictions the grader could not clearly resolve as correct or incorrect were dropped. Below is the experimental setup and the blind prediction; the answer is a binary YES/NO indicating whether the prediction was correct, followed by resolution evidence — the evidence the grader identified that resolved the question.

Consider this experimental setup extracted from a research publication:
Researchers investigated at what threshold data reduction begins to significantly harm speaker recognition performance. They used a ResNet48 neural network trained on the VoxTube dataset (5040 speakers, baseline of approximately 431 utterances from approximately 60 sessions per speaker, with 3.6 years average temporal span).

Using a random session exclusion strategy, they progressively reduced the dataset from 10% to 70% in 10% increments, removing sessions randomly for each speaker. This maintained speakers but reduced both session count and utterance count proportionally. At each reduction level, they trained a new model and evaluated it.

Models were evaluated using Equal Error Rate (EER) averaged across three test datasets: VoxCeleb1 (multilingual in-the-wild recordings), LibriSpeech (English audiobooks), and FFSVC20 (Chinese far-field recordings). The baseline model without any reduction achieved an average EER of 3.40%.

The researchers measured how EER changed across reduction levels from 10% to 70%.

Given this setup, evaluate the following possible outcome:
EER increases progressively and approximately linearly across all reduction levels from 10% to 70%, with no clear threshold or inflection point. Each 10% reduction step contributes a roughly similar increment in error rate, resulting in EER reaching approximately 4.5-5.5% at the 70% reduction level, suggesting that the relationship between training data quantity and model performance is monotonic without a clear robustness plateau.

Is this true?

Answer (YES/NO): NO